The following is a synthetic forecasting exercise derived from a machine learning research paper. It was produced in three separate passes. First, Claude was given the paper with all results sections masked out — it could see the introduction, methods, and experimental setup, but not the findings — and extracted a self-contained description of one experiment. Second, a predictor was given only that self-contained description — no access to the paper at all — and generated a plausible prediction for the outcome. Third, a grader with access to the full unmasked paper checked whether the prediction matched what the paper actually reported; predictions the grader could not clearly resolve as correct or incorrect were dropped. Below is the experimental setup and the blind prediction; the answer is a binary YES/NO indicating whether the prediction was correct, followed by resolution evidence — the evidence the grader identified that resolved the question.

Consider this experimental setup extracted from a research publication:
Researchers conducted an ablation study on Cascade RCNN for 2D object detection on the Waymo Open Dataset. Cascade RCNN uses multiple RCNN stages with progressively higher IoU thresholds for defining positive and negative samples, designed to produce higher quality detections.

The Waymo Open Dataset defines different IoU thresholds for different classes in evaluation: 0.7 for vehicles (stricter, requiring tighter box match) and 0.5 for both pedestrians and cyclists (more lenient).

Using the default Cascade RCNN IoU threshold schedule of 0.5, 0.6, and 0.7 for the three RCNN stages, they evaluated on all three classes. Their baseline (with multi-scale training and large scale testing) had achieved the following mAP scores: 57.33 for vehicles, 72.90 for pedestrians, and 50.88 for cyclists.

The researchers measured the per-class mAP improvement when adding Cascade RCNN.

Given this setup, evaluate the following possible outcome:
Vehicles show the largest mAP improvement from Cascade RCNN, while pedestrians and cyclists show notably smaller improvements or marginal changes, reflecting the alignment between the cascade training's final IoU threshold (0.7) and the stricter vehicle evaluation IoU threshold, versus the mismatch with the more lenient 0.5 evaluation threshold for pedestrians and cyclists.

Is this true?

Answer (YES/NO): YES